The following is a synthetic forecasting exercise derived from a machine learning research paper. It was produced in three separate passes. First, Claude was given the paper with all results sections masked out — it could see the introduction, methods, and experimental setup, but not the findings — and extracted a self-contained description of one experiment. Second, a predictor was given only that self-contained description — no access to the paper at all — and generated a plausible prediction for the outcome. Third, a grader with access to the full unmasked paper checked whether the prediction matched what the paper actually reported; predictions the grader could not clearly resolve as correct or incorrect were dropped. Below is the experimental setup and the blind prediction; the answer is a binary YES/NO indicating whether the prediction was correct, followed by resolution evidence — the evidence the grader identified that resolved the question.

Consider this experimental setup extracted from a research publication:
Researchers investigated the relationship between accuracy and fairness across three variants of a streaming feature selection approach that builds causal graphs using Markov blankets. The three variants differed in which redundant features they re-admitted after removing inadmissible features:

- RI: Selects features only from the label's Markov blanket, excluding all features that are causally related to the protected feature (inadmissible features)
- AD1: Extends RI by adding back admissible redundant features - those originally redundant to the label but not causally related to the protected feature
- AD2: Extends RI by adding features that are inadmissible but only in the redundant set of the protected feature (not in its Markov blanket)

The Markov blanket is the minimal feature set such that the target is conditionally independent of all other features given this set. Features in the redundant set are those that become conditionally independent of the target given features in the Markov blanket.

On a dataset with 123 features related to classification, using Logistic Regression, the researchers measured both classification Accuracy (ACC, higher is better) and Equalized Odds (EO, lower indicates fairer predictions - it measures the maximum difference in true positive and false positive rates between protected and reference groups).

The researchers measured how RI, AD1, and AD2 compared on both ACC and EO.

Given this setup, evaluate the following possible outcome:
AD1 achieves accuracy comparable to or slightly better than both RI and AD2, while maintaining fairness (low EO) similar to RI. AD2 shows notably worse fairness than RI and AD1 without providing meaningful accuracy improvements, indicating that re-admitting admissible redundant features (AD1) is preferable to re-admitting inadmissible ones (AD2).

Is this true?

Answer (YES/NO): NO